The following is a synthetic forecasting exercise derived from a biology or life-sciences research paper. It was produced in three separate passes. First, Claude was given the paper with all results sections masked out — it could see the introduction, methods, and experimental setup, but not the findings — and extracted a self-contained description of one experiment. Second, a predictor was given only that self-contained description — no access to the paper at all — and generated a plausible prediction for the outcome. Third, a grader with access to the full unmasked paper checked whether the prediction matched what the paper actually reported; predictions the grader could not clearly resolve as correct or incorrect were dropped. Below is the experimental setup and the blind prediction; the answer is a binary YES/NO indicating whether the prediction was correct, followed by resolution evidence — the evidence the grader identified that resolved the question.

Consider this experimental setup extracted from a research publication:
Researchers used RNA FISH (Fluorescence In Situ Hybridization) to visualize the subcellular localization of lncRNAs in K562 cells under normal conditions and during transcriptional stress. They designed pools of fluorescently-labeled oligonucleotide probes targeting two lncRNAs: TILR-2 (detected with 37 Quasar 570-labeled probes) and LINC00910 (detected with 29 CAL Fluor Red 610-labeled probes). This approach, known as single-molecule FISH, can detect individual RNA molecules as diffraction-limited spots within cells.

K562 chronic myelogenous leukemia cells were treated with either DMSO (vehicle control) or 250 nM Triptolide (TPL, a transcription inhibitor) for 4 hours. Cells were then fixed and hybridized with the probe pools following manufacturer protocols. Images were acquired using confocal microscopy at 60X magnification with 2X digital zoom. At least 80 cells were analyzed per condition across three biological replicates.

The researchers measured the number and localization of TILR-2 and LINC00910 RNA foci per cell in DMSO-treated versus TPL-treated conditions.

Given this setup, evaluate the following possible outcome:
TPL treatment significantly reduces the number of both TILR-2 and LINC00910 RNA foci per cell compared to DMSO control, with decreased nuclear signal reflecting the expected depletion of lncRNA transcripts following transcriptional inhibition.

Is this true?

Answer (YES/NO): NO